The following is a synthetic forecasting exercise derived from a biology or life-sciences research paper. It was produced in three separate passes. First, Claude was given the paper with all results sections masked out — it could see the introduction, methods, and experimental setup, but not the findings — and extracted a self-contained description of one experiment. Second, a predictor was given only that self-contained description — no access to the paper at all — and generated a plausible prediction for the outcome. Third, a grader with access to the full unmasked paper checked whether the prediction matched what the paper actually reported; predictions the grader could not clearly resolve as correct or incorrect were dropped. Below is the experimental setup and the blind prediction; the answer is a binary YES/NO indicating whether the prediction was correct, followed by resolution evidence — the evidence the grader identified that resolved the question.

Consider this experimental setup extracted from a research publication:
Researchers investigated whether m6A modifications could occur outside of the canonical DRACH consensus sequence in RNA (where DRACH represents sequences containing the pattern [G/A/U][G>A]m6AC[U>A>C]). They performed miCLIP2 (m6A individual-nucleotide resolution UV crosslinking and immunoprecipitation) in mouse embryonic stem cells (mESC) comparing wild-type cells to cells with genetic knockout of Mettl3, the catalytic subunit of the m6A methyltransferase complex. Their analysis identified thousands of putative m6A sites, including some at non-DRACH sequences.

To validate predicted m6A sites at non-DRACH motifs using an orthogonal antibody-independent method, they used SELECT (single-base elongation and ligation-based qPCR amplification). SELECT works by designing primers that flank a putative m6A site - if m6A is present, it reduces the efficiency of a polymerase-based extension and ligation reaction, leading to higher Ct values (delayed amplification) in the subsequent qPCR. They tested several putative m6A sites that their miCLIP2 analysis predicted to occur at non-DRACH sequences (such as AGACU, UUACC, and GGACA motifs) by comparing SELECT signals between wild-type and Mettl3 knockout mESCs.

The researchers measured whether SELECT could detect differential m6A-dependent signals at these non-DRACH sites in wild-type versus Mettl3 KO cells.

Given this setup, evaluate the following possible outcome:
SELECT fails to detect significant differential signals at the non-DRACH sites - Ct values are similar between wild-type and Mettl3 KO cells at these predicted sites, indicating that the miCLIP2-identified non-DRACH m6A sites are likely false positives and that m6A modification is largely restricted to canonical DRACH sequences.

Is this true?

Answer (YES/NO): NO